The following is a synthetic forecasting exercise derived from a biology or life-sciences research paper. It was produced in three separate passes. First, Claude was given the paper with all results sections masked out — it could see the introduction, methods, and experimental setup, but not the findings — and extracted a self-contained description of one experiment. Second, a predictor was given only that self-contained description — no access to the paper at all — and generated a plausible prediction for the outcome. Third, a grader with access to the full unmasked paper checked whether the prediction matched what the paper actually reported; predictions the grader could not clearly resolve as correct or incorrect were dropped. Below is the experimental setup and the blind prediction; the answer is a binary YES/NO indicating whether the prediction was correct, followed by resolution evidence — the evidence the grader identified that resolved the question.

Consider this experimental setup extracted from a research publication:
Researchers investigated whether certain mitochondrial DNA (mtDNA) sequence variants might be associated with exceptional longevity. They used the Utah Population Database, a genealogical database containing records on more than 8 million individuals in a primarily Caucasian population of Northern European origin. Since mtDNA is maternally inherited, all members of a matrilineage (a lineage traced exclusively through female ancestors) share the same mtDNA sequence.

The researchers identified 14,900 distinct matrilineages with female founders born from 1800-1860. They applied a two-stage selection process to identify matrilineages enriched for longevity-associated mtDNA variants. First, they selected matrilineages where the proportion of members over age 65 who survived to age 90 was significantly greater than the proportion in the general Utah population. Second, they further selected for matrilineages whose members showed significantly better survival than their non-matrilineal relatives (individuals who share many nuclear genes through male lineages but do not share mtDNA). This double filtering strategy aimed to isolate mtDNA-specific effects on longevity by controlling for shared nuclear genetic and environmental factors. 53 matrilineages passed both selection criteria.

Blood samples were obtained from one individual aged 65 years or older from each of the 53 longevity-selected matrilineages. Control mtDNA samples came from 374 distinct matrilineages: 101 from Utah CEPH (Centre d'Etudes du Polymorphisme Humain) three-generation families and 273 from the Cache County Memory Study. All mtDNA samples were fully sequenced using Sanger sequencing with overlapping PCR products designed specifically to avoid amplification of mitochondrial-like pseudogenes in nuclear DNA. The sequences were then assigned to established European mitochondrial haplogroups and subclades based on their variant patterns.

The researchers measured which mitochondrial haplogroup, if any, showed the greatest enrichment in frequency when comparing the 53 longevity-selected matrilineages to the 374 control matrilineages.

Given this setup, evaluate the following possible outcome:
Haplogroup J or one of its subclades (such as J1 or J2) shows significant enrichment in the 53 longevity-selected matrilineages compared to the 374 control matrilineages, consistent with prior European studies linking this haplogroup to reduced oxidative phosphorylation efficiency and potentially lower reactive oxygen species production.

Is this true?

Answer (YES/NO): NO